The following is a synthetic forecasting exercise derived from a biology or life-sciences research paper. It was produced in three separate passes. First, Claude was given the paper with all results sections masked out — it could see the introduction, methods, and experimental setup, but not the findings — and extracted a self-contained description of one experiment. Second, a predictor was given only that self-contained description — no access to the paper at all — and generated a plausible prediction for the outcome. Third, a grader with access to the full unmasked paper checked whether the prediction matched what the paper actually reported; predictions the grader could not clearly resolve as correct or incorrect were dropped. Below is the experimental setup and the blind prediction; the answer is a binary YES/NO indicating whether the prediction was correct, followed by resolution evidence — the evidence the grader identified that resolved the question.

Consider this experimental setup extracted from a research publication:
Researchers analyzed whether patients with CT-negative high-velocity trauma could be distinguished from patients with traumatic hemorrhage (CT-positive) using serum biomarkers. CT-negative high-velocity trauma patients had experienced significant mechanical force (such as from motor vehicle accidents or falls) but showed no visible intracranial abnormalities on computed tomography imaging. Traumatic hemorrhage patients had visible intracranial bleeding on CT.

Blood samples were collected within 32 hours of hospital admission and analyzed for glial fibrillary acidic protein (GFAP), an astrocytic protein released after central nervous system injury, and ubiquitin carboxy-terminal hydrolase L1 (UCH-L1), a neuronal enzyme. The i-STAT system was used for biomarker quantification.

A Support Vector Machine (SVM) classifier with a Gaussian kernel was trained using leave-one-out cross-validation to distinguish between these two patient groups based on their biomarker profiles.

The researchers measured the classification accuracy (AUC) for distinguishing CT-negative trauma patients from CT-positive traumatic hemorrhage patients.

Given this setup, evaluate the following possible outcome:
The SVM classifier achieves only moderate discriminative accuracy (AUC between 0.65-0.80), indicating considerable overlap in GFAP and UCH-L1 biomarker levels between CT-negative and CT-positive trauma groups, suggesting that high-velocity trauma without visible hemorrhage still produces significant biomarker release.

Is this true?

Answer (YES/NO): NO